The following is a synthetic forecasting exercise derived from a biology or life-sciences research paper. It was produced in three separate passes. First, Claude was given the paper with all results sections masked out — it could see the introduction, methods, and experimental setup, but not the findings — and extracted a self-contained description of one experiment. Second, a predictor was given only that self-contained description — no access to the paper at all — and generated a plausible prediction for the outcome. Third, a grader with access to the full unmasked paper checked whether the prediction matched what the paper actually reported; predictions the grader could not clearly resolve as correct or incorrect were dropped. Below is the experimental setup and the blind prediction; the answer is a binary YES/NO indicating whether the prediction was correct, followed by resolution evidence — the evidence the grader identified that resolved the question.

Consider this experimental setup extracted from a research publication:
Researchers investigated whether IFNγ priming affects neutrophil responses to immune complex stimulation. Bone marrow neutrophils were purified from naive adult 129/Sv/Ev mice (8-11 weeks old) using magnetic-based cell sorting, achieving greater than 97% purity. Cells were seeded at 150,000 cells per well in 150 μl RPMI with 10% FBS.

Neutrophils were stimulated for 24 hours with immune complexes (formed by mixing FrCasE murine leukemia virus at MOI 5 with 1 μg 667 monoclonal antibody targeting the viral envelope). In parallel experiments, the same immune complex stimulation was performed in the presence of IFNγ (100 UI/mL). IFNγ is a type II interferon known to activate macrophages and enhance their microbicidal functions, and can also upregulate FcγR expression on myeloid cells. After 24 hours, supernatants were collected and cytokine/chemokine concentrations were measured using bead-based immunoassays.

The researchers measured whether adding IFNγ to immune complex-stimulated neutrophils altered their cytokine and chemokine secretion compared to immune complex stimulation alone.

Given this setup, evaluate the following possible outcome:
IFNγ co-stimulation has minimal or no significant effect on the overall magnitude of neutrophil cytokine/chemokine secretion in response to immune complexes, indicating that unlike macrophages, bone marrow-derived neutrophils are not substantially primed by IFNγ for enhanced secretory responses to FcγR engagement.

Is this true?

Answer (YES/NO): NO